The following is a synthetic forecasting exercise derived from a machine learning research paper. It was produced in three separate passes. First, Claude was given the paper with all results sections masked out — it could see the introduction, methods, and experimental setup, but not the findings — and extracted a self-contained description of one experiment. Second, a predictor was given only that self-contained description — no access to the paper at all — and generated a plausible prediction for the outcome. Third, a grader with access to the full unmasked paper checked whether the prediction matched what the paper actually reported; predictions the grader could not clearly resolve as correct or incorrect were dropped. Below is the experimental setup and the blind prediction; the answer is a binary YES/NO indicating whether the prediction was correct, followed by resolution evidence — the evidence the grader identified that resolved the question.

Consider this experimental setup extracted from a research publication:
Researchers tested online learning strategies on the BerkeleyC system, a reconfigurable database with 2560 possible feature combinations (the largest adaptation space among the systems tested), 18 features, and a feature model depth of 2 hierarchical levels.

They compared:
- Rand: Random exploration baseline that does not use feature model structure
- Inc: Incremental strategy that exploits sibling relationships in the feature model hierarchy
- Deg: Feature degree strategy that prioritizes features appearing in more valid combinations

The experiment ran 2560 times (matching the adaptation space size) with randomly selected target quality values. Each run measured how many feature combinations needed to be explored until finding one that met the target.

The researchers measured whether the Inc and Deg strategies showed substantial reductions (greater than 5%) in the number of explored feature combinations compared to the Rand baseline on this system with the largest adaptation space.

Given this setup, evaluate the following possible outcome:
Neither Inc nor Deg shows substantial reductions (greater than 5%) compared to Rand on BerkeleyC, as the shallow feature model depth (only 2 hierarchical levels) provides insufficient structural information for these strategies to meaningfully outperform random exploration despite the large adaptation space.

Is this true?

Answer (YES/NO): YES